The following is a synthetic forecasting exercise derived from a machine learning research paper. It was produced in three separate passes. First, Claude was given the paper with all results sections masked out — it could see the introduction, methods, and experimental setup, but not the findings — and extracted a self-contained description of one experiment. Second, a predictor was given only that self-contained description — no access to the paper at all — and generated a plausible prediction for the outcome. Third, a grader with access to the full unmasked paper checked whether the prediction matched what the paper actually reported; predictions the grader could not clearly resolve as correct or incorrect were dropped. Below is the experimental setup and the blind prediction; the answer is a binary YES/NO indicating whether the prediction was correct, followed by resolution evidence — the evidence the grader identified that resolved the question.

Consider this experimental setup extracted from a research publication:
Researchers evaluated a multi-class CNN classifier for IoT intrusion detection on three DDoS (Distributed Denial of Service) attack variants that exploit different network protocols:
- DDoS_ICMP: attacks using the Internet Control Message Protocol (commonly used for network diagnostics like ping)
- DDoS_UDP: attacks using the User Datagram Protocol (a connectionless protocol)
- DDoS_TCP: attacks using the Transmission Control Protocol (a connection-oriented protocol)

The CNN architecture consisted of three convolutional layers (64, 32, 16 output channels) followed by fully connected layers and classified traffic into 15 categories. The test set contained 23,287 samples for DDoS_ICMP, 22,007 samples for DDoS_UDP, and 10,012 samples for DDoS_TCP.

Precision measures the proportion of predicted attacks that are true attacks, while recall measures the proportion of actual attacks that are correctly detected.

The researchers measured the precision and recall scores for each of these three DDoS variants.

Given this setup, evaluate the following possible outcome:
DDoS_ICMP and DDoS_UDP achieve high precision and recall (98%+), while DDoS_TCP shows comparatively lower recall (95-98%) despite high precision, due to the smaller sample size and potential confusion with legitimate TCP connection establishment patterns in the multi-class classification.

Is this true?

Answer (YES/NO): NO